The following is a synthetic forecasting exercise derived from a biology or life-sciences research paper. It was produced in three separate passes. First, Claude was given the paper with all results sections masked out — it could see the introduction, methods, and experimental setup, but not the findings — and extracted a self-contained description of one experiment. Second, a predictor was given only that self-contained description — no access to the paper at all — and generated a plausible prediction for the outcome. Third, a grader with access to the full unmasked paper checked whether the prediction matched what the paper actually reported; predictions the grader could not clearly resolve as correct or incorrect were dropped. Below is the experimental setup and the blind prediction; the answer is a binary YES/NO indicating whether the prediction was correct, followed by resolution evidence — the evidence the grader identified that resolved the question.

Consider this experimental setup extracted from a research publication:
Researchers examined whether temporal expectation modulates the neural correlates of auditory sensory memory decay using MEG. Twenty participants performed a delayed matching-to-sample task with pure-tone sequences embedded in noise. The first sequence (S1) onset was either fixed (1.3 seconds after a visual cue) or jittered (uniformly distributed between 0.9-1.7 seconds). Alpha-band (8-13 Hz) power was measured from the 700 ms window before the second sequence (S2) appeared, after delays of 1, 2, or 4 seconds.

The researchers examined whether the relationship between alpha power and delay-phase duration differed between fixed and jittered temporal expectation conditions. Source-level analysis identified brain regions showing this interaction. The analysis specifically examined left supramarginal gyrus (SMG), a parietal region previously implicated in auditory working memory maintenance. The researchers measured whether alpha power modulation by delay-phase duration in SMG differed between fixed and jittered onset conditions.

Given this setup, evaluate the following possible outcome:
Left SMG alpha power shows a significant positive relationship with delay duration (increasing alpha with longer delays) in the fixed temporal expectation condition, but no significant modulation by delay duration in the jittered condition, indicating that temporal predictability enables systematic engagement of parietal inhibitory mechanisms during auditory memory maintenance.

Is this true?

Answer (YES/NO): NO